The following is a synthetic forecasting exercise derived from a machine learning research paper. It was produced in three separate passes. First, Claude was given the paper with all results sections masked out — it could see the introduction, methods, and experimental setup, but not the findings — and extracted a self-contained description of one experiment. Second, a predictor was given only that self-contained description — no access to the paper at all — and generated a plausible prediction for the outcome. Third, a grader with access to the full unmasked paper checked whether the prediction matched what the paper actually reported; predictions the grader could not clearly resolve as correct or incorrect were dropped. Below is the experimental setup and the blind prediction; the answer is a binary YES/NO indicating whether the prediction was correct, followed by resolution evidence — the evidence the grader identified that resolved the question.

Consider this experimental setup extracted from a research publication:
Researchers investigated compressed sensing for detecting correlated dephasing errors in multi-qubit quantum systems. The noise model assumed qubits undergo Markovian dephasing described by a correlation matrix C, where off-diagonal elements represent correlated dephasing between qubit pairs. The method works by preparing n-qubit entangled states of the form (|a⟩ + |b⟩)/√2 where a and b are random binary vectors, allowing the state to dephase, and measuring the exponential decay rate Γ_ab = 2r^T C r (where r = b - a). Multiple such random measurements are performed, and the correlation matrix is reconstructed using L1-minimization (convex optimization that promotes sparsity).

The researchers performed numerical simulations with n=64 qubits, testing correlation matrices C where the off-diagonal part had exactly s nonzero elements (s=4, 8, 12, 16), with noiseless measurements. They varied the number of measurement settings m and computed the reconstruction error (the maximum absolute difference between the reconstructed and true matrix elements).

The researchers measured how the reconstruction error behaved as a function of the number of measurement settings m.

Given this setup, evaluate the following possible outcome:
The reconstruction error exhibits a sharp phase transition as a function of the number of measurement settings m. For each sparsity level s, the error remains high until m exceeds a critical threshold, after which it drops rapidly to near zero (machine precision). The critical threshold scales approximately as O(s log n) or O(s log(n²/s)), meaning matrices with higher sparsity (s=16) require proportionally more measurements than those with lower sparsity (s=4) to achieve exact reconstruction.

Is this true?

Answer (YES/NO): YES